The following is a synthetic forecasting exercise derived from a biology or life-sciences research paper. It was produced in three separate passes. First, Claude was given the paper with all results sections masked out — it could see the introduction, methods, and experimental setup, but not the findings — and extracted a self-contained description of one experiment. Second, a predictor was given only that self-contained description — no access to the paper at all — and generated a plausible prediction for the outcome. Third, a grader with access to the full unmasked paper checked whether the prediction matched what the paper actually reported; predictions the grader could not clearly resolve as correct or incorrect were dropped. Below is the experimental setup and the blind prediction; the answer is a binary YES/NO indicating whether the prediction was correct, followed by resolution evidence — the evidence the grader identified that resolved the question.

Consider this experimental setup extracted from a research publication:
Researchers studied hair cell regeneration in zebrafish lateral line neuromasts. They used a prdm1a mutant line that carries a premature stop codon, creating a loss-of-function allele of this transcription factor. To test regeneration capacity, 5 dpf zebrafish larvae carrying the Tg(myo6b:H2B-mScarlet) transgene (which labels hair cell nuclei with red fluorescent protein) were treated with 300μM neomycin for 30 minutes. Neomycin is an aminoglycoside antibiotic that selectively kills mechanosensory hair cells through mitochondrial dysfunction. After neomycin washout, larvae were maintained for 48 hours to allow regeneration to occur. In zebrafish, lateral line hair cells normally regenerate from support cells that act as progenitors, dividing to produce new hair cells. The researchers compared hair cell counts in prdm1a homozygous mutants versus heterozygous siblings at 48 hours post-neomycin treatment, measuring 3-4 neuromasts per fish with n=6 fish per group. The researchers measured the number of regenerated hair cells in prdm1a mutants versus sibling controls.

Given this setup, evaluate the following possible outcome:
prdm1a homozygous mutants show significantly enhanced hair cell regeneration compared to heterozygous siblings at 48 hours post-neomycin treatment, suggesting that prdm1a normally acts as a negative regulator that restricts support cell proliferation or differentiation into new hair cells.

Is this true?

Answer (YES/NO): NO